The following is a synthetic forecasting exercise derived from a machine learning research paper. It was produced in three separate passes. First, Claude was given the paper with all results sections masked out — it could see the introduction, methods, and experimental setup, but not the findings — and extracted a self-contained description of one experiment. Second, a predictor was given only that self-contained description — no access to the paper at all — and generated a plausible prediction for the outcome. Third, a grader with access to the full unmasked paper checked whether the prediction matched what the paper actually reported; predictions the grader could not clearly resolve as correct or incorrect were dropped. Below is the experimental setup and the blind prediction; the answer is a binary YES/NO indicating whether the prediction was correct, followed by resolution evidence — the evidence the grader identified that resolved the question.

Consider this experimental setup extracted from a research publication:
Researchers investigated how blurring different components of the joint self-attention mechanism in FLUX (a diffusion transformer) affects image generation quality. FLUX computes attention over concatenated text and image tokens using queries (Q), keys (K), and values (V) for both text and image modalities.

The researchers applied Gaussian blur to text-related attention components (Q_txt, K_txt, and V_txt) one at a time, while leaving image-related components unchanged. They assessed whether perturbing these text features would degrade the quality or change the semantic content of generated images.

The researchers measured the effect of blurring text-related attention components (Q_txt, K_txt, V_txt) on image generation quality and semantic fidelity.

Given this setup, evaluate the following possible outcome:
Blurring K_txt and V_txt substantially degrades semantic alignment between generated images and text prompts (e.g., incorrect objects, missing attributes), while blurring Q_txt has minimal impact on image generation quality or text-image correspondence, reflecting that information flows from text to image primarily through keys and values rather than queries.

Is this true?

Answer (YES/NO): NO